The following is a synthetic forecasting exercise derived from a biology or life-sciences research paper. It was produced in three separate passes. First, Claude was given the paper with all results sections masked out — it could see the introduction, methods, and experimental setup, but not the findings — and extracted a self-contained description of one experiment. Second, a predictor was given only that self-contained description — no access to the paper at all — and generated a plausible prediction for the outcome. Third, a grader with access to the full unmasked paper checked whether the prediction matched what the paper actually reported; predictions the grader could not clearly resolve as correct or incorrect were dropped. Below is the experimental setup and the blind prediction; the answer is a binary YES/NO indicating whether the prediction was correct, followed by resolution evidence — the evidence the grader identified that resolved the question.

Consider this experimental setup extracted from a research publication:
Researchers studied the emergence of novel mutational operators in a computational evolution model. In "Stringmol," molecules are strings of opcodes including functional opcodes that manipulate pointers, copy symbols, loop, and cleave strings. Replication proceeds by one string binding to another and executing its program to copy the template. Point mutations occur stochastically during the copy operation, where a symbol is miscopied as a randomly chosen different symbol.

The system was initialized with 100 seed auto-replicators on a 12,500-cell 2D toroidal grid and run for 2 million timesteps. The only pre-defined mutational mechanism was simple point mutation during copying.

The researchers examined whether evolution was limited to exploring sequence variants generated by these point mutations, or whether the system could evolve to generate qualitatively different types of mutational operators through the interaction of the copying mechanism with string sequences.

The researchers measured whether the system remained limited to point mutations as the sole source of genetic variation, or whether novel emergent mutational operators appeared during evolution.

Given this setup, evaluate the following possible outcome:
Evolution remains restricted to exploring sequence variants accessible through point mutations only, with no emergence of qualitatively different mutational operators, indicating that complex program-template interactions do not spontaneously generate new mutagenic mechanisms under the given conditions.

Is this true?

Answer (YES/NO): NO